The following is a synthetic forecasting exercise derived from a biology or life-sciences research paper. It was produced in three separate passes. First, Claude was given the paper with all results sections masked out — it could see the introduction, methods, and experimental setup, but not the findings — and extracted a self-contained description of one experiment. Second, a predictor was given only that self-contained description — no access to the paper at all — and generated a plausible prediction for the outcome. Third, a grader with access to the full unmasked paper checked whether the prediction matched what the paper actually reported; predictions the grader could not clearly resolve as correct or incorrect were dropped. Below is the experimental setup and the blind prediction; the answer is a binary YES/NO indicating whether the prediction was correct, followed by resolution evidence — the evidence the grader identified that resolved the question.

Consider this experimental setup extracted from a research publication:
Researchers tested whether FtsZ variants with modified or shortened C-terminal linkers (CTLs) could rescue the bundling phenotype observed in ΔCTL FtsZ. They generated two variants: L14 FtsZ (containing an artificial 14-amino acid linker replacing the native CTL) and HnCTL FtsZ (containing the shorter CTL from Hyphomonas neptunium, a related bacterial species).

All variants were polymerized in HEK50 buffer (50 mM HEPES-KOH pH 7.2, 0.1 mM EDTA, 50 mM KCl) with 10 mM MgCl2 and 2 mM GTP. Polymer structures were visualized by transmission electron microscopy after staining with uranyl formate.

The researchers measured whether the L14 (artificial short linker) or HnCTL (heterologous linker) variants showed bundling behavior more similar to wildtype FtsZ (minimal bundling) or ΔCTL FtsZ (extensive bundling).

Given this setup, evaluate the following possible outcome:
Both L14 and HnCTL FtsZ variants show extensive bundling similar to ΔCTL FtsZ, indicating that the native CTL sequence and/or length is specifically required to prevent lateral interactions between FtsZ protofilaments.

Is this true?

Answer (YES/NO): NO